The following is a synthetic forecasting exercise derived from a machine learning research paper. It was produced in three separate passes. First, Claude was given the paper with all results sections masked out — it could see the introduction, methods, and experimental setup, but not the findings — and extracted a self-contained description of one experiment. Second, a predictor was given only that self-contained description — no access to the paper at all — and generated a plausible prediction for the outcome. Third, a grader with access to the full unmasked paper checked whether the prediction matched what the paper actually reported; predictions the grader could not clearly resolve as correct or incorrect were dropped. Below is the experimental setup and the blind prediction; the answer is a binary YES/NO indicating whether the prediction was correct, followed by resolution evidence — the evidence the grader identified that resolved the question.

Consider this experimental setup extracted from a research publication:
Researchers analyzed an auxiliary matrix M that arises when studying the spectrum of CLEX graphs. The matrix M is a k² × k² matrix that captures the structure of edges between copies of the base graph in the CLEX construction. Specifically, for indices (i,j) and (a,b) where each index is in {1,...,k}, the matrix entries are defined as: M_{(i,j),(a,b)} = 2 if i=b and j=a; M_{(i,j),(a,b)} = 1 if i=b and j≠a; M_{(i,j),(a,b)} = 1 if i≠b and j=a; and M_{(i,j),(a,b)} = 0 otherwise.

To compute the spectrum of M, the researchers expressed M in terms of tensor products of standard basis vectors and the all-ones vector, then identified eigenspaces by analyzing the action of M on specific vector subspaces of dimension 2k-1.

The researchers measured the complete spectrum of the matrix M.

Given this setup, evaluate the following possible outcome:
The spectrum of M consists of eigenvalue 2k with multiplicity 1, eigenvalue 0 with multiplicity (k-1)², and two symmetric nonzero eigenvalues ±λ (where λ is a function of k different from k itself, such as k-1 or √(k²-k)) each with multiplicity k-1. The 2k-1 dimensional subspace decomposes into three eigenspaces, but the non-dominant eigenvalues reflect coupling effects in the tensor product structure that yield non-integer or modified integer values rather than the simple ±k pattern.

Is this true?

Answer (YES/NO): NO